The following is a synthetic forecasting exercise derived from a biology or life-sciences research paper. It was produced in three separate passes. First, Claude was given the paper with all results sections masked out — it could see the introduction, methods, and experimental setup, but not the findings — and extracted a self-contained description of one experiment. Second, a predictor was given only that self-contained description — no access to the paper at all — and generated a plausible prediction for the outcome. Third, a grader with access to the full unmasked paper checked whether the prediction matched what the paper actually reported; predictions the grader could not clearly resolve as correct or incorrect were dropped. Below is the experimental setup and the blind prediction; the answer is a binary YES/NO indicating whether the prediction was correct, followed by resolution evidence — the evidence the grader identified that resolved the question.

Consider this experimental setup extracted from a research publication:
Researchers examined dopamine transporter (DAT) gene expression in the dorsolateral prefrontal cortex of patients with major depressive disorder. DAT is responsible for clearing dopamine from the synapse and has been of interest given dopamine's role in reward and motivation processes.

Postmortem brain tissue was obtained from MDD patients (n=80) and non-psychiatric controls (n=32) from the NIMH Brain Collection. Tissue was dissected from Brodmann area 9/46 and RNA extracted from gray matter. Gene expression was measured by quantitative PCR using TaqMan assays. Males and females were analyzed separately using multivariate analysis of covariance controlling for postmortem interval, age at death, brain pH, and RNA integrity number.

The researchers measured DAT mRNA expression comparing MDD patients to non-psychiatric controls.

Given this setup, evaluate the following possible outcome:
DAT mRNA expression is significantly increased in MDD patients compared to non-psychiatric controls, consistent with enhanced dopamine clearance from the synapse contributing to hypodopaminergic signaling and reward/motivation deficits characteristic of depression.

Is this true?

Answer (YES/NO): NO